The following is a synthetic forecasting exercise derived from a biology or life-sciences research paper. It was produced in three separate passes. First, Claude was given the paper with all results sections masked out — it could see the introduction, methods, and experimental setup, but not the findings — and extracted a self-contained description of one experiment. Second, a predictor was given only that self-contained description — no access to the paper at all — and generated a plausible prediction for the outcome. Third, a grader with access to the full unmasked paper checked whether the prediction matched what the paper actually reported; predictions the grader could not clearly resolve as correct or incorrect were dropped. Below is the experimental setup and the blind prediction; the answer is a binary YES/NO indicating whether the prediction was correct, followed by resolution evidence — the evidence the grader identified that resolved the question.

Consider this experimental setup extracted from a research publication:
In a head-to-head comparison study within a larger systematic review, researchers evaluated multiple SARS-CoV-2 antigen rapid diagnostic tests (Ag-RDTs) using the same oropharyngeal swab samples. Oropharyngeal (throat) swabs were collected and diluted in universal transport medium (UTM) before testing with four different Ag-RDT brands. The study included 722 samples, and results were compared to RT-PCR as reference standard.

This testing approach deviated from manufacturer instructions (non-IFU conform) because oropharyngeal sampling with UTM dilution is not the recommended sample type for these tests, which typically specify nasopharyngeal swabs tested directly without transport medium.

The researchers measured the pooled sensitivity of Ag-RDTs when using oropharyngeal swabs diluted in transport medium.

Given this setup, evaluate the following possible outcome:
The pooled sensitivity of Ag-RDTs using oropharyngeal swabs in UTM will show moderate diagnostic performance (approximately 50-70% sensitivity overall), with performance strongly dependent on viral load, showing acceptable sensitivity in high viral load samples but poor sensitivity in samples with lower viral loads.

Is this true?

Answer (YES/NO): NO